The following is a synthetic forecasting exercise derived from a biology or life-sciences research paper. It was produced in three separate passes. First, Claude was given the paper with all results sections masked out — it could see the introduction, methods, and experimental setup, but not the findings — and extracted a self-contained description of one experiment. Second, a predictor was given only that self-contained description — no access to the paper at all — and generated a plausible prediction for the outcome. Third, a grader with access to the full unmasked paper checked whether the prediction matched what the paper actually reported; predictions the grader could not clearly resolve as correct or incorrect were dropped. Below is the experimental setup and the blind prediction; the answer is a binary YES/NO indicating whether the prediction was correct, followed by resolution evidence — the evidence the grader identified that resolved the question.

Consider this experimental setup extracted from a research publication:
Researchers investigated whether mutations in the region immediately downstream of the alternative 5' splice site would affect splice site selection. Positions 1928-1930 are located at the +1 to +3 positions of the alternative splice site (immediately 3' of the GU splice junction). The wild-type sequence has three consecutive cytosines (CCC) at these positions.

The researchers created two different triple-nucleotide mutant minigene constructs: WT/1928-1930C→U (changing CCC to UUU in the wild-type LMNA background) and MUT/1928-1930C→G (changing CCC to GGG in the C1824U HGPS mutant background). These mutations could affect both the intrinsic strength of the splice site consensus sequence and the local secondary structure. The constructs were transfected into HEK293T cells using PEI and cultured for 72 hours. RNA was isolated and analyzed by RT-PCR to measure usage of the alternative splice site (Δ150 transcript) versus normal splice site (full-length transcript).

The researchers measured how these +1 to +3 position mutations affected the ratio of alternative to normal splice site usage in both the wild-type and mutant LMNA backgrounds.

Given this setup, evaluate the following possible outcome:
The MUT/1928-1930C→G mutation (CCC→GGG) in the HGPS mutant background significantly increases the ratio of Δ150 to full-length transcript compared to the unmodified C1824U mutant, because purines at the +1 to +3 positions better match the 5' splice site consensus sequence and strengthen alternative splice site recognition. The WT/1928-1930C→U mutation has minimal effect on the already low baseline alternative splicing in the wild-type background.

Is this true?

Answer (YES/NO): NO